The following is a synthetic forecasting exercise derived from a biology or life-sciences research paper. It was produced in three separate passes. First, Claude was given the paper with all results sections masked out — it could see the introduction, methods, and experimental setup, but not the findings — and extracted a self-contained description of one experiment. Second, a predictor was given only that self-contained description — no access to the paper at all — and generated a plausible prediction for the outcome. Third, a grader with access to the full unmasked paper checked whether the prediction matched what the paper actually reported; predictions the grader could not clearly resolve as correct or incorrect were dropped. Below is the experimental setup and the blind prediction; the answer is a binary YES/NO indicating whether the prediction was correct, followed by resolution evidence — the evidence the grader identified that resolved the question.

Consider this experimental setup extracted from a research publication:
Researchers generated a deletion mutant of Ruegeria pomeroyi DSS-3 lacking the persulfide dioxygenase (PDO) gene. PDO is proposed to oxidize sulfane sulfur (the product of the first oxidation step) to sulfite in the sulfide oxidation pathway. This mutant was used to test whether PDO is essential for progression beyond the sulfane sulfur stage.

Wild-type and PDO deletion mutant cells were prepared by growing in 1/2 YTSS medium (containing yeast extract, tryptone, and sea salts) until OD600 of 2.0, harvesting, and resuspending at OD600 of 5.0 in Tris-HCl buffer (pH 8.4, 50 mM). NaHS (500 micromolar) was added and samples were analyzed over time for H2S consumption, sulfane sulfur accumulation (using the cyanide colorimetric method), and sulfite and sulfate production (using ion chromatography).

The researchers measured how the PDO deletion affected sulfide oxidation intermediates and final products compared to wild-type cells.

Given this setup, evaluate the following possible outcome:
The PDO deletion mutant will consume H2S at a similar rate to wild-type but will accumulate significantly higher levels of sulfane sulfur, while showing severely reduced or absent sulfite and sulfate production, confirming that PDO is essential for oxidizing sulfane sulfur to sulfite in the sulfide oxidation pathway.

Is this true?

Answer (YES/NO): NO